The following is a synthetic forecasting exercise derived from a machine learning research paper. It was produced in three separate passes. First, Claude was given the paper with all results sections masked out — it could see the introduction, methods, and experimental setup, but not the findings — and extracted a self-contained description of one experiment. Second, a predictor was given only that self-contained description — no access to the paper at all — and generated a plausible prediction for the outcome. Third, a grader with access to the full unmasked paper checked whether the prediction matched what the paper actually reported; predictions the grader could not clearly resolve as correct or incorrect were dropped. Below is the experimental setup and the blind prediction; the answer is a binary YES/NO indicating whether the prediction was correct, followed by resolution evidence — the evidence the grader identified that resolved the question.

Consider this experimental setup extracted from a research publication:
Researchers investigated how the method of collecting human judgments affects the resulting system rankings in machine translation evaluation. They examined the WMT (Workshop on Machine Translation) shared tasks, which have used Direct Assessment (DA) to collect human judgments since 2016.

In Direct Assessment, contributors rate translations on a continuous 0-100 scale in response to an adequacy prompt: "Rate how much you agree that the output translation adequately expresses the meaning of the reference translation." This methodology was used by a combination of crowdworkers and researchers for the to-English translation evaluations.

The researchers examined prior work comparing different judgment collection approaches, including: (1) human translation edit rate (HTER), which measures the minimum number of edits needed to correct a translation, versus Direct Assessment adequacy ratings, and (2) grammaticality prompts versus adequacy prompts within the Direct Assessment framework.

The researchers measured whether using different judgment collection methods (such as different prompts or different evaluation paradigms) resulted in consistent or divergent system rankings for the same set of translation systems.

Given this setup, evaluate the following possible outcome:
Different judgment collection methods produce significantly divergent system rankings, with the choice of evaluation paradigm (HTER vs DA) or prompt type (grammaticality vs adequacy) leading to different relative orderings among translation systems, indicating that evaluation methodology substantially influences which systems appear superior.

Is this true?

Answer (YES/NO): YES